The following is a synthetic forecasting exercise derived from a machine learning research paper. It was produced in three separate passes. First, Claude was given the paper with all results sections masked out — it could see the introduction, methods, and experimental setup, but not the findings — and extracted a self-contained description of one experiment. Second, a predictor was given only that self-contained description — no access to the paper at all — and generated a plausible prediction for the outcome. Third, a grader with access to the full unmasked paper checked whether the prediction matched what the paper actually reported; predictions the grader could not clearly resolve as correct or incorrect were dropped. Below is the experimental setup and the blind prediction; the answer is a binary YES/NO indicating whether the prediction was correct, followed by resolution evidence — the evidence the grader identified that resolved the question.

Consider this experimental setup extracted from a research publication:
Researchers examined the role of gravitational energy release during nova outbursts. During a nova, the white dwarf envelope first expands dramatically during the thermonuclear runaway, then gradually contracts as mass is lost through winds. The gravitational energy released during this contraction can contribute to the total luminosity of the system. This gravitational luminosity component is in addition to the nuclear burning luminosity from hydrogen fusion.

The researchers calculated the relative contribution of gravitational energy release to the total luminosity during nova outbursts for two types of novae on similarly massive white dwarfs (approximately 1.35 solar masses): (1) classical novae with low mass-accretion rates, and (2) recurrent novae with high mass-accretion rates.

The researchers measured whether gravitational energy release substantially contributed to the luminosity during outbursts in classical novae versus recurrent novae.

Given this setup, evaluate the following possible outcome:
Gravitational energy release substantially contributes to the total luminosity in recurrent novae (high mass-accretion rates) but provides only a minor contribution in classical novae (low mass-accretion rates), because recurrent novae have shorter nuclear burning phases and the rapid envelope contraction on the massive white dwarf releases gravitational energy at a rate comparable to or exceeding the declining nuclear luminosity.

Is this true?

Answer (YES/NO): YES